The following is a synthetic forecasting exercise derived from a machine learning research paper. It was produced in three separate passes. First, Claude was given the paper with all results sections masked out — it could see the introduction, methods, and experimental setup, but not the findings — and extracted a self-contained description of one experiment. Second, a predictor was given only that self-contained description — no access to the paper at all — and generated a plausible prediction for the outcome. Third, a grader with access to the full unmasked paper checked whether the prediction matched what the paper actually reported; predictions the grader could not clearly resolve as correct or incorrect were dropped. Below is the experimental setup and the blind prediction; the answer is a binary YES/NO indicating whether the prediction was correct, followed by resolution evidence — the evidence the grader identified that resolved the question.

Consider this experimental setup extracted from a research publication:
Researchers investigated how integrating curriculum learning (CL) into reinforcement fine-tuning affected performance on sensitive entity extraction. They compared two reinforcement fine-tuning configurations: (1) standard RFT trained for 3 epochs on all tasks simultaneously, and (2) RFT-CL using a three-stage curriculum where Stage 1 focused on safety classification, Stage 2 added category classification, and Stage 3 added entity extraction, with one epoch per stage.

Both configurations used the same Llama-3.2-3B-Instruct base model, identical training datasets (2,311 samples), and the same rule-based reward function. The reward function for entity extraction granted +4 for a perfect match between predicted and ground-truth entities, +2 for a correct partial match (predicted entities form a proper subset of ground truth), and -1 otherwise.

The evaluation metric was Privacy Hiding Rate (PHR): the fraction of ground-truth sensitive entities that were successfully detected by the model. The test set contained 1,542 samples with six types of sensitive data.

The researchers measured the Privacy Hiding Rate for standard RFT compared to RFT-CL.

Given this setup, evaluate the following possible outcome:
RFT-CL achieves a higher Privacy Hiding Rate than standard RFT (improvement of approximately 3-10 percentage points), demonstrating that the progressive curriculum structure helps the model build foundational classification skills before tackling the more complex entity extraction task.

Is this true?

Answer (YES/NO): NO